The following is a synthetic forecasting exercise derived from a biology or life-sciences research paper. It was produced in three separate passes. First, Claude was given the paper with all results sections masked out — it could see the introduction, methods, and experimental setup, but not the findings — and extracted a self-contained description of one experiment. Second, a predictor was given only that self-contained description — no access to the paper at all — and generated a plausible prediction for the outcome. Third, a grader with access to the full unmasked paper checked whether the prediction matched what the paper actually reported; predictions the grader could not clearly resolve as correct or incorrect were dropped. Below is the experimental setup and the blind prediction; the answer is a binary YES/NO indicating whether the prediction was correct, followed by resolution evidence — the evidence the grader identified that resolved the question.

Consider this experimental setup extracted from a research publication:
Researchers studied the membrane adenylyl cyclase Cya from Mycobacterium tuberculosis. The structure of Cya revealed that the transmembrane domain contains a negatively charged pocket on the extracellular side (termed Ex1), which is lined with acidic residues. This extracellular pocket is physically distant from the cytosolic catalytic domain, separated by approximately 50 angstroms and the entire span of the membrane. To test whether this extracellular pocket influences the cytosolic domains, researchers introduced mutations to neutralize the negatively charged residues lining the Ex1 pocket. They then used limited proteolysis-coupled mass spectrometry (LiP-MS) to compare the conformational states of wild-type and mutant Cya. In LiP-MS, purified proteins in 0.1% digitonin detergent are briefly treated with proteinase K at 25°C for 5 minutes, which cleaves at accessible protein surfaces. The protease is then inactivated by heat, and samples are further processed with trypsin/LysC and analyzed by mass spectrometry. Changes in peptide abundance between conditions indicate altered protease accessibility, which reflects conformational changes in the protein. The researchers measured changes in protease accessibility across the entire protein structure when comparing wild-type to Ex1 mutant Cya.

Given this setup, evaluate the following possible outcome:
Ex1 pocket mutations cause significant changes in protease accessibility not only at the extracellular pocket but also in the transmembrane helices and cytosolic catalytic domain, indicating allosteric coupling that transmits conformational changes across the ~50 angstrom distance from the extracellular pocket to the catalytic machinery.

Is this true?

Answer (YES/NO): NO